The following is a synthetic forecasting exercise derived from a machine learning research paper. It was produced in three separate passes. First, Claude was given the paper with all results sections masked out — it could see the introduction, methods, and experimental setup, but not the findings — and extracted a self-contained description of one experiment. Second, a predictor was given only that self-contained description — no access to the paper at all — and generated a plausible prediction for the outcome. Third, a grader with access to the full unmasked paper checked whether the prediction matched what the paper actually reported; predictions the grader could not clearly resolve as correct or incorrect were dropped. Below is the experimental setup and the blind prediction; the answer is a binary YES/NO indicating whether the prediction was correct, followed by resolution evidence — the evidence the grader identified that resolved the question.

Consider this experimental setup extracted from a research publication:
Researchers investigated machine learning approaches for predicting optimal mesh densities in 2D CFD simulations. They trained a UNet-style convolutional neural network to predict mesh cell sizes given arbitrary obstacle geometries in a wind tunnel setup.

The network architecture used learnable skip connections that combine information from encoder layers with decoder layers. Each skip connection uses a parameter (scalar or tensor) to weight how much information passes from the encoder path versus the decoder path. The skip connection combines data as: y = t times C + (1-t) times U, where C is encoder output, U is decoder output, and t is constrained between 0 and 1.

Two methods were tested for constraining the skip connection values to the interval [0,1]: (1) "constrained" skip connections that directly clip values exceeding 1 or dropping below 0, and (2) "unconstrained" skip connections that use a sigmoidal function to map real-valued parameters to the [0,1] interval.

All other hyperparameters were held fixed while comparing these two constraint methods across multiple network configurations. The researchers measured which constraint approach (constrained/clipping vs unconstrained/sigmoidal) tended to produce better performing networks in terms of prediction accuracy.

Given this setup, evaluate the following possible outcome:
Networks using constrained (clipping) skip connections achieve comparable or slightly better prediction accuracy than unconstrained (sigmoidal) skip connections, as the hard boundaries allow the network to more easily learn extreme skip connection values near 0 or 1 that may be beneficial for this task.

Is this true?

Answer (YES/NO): NO